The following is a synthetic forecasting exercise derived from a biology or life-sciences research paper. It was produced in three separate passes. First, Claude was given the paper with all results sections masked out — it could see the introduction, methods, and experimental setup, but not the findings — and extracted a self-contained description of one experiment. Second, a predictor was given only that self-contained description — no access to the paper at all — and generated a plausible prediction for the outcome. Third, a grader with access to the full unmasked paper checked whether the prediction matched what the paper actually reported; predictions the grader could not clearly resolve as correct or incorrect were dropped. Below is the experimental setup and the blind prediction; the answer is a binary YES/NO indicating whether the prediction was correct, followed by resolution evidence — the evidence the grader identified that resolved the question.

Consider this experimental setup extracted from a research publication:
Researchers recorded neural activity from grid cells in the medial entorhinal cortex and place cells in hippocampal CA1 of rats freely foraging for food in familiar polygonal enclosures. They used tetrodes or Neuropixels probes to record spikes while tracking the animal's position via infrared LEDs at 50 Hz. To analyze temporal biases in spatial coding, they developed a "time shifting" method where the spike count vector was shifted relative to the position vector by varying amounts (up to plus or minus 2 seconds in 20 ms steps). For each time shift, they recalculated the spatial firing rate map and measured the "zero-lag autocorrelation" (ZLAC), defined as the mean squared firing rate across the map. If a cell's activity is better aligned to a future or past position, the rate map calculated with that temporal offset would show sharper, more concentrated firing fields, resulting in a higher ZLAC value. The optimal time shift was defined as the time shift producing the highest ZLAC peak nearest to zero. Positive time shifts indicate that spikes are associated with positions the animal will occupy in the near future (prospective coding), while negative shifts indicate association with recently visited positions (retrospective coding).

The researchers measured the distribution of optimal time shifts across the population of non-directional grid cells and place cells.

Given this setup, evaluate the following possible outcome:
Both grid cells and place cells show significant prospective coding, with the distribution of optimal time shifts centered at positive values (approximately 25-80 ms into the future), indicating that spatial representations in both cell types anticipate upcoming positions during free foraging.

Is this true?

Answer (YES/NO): NO